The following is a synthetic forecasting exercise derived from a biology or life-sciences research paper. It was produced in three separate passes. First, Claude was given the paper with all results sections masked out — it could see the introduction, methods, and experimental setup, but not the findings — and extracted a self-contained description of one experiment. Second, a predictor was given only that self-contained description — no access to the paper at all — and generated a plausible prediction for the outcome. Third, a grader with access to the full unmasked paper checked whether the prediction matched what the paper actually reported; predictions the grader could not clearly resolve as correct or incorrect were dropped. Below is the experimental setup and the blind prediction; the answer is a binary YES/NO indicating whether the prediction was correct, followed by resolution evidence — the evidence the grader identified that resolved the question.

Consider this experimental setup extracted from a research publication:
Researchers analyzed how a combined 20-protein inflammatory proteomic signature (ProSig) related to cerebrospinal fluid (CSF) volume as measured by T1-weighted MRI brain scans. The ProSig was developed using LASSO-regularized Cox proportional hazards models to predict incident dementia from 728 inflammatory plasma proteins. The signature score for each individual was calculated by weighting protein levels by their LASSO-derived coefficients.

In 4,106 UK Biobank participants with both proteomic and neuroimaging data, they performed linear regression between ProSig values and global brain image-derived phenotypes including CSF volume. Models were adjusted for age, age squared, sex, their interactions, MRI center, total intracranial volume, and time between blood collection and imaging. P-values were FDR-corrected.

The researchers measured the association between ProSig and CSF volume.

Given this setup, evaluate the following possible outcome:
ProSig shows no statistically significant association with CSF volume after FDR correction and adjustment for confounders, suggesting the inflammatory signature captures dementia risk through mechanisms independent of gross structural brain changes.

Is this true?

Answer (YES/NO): NO